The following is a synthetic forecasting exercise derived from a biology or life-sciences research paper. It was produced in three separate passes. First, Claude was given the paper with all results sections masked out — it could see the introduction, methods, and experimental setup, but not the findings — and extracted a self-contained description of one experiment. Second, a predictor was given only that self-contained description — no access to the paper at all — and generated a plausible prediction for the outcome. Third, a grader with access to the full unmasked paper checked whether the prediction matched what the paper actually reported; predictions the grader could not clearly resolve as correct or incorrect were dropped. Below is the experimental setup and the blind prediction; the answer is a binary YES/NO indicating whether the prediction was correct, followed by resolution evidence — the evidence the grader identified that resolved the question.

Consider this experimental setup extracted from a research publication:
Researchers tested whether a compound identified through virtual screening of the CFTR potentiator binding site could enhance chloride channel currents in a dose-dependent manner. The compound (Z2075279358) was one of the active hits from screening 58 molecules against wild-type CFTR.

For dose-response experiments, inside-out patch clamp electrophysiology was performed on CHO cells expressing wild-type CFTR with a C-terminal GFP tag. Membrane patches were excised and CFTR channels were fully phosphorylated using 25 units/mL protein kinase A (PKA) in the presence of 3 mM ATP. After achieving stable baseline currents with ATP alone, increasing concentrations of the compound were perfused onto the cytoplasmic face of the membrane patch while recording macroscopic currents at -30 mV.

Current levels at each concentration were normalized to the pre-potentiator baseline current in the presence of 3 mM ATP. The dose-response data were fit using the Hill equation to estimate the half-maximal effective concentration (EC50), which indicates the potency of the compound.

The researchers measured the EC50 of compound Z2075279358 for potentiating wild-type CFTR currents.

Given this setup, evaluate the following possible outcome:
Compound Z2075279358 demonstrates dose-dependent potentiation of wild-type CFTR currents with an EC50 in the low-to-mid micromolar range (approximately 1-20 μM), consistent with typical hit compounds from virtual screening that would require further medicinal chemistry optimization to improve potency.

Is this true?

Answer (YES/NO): YES